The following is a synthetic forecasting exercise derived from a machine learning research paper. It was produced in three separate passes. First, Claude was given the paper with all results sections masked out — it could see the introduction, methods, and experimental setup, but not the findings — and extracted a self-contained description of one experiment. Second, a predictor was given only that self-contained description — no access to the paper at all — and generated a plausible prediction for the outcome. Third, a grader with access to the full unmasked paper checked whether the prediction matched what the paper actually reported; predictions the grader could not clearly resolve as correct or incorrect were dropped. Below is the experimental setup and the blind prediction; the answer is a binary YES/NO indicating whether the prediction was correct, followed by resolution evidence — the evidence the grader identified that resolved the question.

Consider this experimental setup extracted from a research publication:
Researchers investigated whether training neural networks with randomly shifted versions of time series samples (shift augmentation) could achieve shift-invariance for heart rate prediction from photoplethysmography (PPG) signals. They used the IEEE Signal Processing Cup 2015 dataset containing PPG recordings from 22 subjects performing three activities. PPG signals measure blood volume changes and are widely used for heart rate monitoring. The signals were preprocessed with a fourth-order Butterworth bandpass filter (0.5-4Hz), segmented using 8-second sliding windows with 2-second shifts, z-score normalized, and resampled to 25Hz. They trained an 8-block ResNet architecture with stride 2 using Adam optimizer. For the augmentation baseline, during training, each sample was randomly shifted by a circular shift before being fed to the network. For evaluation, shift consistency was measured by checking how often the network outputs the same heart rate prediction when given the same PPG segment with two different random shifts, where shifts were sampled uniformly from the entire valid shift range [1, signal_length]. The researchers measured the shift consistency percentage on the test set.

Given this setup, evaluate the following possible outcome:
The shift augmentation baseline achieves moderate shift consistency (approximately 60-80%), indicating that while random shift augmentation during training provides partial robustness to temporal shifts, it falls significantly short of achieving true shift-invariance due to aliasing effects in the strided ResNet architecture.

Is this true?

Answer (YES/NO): YES